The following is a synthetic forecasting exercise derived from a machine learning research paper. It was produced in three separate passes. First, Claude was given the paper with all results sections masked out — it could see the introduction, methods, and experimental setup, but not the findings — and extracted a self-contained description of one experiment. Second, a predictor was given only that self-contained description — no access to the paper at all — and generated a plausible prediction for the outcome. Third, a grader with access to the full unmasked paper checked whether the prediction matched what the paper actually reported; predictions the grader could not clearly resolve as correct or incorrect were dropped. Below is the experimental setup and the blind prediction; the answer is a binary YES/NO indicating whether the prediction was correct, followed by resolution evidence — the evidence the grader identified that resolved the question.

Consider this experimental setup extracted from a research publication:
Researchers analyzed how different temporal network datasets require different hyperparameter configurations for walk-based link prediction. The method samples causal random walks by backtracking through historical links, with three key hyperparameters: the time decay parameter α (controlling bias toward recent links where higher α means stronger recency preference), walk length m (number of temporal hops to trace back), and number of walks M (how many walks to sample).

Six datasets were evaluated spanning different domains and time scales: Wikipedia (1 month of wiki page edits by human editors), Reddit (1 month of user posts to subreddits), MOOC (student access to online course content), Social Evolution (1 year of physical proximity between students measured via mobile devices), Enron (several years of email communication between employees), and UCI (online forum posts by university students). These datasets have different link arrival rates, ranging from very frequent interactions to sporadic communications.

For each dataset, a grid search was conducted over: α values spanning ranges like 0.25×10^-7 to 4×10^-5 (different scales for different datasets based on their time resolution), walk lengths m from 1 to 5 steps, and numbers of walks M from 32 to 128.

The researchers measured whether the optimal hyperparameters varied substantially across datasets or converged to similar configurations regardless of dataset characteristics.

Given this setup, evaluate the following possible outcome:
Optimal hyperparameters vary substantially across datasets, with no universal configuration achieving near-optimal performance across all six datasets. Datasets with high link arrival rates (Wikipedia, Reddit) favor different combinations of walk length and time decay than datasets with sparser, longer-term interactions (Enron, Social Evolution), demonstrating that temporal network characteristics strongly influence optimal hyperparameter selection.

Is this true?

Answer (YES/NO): NO